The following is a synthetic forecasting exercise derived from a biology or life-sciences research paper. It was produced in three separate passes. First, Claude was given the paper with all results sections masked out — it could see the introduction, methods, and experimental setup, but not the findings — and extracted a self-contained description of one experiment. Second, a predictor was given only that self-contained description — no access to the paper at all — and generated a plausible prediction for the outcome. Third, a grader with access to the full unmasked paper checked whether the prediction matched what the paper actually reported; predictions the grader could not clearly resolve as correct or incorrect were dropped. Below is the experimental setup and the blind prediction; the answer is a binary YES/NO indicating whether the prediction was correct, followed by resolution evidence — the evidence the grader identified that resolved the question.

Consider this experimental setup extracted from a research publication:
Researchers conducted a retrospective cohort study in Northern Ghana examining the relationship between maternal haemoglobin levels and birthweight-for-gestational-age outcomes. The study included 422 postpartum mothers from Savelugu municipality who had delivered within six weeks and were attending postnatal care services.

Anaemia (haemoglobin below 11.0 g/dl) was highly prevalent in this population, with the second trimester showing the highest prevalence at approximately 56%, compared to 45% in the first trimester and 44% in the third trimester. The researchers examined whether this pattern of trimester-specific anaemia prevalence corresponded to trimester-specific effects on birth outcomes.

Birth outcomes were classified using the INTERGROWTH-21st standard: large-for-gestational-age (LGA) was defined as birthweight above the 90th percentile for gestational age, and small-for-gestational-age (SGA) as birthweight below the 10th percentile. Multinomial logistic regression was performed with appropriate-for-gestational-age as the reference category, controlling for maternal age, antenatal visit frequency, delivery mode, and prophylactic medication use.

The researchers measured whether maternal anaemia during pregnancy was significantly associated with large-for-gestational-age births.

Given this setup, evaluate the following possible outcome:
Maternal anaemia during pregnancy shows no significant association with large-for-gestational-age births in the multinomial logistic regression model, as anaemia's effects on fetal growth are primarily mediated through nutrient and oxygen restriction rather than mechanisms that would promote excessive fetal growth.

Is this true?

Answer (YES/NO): YES